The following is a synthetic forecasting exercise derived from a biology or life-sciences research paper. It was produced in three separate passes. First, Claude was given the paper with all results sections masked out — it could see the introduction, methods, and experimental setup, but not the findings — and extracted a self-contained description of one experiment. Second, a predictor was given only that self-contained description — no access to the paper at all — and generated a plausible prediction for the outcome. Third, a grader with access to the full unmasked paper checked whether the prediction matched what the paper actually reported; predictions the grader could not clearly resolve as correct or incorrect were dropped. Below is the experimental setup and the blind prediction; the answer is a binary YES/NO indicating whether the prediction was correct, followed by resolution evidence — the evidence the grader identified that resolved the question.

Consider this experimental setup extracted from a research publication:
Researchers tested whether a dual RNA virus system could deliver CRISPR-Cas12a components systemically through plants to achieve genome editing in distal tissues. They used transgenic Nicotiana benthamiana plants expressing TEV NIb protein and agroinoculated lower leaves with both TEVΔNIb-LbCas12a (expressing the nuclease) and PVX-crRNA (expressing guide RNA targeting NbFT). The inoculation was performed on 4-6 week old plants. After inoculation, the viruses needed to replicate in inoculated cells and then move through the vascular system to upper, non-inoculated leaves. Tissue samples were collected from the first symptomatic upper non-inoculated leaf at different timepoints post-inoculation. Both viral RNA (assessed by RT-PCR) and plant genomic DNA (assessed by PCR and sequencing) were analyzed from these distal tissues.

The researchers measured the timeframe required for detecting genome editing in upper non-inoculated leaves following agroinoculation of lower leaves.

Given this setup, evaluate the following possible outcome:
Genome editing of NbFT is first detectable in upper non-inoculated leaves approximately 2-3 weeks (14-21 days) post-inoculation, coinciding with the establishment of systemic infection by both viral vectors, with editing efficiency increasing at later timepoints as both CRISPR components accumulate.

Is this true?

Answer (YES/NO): NO